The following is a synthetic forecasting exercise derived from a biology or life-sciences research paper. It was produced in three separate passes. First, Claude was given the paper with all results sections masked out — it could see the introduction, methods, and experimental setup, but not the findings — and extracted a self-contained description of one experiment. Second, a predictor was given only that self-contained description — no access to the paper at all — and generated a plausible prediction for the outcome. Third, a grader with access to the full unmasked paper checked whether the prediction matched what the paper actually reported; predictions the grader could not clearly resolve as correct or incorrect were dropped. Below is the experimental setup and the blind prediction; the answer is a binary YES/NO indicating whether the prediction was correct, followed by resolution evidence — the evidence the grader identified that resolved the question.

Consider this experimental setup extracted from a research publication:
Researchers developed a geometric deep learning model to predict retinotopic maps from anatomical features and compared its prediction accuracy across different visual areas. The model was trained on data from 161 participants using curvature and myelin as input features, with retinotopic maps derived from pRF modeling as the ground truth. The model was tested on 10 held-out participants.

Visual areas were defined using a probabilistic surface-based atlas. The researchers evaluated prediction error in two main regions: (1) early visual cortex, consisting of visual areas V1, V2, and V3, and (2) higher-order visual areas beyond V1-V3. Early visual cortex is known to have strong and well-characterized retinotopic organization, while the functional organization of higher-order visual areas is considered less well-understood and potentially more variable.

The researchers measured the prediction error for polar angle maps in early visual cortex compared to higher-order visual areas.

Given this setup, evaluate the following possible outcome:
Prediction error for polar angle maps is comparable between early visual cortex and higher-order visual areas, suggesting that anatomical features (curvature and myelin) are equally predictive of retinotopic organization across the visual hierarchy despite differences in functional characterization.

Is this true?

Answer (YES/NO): NO